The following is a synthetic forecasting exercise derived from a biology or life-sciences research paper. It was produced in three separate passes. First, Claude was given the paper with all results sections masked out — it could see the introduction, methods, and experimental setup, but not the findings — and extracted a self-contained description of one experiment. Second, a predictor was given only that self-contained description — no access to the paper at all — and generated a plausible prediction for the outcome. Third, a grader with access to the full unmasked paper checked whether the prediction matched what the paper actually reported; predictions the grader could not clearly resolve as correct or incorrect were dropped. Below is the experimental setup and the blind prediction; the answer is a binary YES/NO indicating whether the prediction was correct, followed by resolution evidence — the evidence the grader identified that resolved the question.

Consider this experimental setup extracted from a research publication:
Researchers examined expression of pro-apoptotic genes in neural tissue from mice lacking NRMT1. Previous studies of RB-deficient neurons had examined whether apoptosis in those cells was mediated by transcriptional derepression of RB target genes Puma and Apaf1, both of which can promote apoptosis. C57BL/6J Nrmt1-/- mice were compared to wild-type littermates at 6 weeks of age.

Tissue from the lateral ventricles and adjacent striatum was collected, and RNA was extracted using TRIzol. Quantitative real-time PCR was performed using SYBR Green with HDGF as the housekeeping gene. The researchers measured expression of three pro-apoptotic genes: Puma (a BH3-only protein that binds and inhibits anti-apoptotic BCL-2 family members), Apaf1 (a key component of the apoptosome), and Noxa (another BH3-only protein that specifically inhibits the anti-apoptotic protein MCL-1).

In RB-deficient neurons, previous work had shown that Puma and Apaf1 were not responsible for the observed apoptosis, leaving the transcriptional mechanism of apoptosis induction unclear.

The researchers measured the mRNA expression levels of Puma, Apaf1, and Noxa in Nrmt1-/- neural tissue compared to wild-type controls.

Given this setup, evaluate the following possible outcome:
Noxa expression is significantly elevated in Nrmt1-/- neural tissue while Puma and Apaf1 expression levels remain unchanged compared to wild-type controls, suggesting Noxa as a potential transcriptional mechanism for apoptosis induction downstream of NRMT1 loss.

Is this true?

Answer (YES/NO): YES